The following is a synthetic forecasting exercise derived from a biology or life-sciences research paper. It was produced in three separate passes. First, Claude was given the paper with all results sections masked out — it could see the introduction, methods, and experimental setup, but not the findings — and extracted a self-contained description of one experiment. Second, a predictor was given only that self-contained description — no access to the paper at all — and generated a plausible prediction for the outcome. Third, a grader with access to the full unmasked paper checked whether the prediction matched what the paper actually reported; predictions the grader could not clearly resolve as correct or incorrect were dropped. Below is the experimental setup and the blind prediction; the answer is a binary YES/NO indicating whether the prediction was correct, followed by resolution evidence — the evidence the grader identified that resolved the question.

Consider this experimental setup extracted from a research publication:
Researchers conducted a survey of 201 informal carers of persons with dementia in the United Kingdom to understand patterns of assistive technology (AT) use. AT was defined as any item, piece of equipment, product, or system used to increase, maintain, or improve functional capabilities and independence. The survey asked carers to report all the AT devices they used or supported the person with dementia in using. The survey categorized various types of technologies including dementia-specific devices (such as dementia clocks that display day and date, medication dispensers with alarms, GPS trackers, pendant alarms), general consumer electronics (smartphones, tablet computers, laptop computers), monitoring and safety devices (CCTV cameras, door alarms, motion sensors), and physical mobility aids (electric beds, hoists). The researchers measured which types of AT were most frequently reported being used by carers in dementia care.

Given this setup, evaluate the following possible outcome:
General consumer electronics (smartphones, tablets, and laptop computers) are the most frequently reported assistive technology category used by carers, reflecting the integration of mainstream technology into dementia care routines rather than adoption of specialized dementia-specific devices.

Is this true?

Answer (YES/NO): YES